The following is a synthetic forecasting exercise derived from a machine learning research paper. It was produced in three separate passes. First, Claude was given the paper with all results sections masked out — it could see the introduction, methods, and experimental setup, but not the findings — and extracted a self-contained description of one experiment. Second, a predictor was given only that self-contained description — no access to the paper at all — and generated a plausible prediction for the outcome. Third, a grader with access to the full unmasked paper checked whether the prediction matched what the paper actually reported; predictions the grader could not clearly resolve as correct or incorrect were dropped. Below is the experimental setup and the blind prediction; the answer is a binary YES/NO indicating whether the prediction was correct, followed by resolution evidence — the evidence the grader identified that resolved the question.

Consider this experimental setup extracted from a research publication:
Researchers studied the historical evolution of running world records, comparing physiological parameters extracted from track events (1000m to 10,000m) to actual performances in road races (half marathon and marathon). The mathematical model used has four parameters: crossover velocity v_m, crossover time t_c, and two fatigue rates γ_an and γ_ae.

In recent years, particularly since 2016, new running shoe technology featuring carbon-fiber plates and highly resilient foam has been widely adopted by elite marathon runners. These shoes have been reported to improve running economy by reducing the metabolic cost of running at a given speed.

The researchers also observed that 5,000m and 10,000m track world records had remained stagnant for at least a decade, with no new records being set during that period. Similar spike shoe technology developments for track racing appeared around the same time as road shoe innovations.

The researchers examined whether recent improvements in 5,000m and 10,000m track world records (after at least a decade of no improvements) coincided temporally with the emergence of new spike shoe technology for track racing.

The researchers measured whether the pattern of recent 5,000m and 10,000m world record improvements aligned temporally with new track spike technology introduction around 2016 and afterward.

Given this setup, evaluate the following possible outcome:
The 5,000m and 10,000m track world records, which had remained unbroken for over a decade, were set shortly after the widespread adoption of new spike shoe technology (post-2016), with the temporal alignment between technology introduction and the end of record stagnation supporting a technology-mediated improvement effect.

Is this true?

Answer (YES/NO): YES